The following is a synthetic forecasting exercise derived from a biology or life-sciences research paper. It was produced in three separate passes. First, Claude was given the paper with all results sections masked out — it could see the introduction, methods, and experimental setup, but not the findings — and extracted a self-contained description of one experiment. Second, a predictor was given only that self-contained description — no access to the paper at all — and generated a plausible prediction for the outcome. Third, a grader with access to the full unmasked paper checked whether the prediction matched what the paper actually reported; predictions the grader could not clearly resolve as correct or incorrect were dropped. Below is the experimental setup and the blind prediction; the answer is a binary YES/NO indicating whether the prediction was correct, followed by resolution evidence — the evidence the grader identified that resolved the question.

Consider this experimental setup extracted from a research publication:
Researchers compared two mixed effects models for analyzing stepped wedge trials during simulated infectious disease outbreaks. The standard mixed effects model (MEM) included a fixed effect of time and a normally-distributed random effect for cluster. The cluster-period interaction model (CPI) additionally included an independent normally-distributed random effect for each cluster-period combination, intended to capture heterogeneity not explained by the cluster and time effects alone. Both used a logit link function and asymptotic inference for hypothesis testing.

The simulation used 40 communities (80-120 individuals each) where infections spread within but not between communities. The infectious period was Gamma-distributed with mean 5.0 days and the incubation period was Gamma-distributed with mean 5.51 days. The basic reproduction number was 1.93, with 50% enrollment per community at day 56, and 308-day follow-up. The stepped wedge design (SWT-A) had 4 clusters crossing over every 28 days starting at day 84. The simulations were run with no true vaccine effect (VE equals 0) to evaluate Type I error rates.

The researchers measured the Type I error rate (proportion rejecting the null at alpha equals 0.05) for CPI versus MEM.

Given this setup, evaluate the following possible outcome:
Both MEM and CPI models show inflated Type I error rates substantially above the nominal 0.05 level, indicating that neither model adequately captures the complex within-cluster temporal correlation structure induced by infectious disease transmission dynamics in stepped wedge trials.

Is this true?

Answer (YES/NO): YES